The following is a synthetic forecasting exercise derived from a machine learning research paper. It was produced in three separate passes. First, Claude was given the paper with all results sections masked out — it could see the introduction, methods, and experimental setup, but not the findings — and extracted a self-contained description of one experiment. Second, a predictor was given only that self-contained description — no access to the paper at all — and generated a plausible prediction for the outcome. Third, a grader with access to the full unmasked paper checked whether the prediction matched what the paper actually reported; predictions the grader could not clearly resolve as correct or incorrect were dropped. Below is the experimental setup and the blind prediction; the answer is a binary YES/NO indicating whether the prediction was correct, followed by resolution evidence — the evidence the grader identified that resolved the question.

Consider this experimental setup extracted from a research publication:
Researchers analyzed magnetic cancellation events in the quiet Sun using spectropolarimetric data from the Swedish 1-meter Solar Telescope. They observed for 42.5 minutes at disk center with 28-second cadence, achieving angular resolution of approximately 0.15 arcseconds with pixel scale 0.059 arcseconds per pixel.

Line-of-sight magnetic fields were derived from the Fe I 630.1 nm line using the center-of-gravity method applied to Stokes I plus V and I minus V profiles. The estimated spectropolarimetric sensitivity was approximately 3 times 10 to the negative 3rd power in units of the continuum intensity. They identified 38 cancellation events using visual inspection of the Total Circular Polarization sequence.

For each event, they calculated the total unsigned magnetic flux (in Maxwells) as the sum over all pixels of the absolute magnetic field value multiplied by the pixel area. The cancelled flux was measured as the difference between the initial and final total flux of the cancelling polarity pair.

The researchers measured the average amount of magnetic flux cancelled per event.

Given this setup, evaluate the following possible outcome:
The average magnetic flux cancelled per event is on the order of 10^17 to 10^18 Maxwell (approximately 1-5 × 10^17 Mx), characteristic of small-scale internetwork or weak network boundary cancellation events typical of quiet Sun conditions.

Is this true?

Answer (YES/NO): YES